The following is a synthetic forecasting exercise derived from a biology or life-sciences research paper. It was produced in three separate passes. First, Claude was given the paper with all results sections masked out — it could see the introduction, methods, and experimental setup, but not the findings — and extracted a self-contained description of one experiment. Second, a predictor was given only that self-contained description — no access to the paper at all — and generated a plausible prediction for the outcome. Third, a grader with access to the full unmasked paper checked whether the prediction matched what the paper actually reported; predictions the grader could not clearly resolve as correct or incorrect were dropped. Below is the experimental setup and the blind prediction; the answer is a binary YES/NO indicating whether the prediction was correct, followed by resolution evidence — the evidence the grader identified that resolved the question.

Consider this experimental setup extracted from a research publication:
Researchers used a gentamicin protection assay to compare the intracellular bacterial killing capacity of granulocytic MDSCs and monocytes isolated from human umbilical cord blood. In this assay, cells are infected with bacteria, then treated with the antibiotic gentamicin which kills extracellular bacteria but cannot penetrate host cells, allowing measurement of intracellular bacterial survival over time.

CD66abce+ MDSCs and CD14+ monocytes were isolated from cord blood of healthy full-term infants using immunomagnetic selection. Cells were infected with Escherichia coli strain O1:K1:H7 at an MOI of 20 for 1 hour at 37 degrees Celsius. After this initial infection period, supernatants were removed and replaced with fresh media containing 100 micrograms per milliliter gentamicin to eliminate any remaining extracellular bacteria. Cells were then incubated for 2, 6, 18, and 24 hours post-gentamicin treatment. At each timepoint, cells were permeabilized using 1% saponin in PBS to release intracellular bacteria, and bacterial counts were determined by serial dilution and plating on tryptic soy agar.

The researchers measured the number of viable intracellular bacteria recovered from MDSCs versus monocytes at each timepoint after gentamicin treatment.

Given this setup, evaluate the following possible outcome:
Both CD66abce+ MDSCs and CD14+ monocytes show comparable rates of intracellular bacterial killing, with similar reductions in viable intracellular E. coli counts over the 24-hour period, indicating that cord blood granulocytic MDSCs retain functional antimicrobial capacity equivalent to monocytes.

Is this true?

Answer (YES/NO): NO